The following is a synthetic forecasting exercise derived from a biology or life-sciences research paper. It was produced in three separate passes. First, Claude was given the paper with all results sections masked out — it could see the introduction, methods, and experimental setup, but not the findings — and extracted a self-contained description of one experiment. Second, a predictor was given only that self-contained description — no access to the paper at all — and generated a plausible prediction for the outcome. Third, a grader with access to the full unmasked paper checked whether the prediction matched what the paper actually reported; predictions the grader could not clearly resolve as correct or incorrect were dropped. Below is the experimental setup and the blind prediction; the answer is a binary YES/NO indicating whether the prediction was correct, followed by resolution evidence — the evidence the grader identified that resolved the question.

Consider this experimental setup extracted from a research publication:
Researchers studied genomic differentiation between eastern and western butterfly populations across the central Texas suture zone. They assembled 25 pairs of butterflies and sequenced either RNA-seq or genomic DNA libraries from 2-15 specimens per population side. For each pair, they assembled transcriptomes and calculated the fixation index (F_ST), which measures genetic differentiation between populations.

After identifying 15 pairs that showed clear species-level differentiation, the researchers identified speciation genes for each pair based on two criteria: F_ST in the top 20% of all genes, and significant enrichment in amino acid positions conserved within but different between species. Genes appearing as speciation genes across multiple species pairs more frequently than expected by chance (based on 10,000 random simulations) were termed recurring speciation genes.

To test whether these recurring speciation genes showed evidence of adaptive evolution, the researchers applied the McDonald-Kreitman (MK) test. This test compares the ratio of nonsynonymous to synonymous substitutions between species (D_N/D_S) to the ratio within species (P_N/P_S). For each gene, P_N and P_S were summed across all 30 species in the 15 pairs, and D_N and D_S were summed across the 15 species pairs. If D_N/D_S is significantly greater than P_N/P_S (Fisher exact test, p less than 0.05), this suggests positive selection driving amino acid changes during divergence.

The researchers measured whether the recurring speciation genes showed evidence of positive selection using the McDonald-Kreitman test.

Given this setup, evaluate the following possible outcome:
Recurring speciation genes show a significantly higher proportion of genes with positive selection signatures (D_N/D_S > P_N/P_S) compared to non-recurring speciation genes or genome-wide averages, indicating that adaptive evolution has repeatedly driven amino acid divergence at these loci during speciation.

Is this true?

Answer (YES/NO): YES